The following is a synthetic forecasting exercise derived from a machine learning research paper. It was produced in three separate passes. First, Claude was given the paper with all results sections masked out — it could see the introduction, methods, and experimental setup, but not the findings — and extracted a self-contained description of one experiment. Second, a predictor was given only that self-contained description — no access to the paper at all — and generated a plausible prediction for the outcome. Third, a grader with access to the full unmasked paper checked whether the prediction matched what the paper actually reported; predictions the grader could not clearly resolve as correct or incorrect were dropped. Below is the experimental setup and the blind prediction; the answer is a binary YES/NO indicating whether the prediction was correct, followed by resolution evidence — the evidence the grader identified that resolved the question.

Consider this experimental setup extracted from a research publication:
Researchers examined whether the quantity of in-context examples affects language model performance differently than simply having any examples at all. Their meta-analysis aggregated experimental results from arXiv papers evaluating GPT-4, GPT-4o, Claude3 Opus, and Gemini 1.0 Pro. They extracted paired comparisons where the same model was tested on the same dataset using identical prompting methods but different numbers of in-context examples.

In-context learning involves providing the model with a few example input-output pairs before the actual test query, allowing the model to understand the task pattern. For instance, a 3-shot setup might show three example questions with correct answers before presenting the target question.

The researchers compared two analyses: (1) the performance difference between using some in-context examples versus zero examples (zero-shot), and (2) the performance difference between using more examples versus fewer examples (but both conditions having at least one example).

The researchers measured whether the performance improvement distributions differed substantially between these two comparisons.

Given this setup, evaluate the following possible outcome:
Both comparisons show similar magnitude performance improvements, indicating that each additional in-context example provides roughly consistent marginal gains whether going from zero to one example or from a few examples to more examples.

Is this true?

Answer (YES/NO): NO